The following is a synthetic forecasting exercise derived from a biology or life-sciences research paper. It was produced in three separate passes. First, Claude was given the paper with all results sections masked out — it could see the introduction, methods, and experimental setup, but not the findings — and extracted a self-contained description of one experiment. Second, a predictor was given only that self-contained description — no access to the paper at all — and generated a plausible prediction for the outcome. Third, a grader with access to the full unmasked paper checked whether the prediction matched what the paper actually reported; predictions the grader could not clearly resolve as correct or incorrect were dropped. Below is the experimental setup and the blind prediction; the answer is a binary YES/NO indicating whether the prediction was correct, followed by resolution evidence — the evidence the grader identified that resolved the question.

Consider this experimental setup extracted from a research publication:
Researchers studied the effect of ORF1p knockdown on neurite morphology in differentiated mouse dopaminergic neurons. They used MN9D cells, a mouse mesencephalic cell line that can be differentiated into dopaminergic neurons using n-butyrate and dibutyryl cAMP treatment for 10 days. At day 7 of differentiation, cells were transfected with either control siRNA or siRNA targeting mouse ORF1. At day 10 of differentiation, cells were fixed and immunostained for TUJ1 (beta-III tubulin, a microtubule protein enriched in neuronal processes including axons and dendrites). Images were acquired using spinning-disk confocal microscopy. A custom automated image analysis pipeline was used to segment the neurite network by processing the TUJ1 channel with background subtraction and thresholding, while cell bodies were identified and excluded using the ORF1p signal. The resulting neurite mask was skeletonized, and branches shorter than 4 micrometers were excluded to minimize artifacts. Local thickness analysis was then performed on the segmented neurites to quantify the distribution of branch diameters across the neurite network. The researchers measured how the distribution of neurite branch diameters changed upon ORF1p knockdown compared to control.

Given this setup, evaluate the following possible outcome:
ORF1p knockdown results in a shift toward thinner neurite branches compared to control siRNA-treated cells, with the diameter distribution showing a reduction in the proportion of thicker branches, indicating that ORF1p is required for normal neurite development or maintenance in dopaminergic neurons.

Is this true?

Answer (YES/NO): YES